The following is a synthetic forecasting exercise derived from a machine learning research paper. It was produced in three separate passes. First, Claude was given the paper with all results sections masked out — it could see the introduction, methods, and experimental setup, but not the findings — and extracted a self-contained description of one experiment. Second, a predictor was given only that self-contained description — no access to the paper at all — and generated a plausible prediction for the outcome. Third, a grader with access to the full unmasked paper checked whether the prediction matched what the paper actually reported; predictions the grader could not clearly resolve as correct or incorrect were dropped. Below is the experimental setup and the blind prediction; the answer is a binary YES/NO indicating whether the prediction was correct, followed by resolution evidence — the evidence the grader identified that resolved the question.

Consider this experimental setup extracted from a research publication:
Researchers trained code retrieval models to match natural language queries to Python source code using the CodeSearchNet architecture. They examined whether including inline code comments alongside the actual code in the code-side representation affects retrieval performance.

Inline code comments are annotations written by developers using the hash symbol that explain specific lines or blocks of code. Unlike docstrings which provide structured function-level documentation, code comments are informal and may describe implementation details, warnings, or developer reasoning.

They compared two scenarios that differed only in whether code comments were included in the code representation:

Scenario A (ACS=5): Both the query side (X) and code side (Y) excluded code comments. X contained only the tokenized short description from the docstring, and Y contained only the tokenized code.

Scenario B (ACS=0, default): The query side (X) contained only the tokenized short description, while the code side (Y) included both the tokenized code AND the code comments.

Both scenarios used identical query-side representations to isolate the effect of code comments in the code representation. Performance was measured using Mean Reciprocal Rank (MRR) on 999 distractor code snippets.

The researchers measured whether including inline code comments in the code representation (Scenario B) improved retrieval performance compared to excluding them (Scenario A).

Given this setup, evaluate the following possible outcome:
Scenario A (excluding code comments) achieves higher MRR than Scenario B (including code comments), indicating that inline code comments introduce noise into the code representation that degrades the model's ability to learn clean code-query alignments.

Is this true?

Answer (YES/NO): NO